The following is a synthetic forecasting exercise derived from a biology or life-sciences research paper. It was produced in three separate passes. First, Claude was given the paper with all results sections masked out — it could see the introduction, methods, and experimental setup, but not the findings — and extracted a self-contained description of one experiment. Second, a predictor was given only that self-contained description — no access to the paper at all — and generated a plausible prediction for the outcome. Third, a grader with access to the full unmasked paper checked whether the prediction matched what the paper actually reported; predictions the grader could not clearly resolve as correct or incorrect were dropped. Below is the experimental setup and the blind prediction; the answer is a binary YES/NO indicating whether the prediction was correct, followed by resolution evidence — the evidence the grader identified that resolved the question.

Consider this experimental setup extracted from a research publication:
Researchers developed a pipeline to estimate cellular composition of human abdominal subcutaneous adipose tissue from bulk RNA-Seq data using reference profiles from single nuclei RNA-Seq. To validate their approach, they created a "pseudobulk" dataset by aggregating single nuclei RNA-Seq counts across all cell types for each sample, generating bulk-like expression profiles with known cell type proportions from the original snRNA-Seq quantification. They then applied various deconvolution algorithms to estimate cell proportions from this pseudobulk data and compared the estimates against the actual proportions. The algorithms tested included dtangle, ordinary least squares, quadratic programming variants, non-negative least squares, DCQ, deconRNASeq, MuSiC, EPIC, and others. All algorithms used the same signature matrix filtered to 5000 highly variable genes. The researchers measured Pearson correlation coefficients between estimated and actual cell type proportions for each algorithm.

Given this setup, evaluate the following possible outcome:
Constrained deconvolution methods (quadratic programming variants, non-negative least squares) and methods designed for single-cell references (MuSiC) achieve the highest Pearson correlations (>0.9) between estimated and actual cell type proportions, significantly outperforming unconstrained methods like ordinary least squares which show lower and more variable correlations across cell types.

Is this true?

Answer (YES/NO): NO